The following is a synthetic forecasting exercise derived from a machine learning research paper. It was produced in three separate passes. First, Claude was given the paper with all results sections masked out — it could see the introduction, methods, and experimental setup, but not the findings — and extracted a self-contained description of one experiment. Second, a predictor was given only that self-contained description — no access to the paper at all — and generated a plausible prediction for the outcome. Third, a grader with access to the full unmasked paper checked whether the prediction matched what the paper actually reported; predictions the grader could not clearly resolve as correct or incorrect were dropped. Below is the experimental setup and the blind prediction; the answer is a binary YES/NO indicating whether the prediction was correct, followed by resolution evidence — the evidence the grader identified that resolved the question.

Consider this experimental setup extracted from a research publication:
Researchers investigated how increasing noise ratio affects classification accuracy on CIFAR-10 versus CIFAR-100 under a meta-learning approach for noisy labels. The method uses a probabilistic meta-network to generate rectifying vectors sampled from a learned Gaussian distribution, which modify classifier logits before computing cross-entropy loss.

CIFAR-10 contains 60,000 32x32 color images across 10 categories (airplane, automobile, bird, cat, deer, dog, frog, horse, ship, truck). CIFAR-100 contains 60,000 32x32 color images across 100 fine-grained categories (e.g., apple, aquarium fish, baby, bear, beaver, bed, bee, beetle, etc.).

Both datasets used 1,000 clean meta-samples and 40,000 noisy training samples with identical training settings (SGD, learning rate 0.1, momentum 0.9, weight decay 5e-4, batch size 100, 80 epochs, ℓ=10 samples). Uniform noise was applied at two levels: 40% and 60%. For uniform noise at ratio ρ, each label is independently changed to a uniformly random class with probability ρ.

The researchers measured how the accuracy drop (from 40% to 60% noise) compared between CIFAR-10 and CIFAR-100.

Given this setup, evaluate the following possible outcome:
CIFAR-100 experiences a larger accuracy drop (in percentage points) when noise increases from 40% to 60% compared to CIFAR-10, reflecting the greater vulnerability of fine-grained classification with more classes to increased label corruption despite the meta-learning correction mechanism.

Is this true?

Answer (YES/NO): YES